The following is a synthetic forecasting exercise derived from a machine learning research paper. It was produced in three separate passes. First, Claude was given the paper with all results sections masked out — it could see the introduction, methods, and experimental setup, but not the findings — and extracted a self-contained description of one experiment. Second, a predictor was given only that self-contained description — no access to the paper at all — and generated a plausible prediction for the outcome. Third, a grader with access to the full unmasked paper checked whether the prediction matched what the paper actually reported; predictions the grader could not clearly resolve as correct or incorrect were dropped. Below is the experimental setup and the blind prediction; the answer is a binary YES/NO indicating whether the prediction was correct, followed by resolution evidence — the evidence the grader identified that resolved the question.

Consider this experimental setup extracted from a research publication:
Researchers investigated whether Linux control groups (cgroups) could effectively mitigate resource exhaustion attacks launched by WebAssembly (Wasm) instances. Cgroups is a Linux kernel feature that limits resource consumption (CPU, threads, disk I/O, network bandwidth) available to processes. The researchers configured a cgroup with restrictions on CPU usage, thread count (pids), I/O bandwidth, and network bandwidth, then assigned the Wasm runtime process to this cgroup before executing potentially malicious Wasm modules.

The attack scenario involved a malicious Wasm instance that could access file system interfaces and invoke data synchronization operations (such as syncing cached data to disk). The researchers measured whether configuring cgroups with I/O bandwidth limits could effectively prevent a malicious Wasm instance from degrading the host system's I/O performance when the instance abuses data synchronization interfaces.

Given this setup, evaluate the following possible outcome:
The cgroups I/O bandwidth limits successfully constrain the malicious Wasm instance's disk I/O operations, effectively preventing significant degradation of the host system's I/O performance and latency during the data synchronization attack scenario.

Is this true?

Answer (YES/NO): NO